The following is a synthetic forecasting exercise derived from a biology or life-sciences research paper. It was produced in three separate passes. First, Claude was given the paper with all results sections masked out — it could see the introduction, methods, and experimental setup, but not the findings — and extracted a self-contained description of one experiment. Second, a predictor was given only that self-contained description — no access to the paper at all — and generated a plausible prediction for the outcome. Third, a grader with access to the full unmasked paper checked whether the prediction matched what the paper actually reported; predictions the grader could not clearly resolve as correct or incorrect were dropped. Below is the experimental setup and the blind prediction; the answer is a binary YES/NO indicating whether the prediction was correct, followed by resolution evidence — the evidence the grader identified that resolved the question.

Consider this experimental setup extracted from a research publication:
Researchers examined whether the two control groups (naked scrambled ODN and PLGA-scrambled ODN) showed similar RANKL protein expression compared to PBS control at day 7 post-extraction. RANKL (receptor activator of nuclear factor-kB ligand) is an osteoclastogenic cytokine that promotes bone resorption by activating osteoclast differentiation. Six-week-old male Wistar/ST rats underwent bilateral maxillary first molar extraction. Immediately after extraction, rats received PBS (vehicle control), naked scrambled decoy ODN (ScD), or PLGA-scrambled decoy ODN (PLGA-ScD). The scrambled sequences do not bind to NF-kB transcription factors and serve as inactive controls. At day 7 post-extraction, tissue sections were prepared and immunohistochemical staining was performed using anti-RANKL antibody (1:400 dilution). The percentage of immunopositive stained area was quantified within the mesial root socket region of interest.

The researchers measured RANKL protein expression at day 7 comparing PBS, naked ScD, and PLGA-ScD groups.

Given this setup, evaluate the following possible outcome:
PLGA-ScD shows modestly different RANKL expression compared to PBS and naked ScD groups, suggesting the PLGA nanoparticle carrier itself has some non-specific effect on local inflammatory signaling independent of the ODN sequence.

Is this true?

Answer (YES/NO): NO